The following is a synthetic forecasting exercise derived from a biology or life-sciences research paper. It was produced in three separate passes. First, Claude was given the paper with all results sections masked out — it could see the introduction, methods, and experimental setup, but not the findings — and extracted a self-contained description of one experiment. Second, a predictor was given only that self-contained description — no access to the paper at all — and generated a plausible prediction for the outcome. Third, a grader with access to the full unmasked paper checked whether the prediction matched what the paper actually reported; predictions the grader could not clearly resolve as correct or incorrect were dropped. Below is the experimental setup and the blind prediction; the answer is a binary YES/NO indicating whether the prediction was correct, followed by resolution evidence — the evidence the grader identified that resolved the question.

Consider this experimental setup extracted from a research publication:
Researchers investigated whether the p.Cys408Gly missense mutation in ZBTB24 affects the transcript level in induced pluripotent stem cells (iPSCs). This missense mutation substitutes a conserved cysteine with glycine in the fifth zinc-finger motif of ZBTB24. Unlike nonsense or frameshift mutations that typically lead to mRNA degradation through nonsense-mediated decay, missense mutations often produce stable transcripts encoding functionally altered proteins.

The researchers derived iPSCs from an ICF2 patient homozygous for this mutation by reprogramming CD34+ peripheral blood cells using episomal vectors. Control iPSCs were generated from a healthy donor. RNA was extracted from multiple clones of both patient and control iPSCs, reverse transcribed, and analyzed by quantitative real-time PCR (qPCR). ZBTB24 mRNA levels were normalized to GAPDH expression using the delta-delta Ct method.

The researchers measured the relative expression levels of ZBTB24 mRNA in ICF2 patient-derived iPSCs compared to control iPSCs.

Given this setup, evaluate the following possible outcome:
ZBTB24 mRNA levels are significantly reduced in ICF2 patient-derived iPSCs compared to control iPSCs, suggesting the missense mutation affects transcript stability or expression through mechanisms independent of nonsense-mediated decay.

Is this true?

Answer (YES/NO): NO